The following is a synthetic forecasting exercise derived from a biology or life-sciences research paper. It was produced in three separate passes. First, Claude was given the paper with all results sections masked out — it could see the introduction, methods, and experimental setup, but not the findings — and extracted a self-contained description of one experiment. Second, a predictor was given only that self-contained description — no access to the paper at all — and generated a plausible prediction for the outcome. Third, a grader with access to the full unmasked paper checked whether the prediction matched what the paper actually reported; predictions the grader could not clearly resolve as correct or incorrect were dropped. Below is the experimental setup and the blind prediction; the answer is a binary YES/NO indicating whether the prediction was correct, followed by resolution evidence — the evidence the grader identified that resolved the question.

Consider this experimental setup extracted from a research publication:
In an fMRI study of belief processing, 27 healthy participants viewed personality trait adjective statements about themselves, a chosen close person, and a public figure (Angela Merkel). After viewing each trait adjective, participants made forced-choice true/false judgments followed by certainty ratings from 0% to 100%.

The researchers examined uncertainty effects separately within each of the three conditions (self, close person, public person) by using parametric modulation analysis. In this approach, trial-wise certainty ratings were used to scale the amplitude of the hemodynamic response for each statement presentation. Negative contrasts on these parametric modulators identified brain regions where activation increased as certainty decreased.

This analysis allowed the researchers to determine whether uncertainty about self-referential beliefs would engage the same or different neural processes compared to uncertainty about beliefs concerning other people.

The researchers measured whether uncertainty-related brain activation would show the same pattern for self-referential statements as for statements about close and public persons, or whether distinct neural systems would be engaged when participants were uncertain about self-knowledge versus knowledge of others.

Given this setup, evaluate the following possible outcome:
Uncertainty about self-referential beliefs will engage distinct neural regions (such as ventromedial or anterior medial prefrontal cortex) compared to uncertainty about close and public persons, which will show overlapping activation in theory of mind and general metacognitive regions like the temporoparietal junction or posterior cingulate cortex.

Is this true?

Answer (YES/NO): NO